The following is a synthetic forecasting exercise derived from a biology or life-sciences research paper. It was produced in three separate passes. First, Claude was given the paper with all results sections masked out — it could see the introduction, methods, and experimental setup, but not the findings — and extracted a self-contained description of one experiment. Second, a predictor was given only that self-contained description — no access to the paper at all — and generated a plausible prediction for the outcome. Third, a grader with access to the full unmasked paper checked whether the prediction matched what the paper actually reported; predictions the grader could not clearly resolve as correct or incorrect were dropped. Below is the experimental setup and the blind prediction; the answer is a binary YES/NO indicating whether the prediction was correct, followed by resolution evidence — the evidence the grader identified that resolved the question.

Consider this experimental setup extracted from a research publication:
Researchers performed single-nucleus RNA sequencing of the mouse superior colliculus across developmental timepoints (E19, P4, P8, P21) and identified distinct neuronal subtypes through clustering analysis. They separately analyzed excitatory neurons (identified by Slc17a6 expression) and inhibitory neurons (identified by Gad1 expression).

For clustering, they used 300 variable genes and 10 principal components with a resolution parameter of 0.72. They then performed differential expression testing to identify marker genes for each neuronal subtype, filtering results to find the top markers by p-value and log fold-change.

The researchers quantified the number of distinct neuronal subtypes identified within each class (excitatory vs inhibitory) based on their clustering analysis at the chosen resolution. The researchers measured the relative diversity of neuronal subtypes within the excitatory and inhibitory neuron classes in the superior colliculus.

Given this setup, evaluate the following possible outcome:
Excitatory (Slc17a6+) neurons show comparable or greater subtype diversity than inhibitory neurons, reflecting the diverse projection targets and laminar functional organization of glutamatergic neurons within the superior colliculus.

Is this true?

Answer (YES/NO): YES